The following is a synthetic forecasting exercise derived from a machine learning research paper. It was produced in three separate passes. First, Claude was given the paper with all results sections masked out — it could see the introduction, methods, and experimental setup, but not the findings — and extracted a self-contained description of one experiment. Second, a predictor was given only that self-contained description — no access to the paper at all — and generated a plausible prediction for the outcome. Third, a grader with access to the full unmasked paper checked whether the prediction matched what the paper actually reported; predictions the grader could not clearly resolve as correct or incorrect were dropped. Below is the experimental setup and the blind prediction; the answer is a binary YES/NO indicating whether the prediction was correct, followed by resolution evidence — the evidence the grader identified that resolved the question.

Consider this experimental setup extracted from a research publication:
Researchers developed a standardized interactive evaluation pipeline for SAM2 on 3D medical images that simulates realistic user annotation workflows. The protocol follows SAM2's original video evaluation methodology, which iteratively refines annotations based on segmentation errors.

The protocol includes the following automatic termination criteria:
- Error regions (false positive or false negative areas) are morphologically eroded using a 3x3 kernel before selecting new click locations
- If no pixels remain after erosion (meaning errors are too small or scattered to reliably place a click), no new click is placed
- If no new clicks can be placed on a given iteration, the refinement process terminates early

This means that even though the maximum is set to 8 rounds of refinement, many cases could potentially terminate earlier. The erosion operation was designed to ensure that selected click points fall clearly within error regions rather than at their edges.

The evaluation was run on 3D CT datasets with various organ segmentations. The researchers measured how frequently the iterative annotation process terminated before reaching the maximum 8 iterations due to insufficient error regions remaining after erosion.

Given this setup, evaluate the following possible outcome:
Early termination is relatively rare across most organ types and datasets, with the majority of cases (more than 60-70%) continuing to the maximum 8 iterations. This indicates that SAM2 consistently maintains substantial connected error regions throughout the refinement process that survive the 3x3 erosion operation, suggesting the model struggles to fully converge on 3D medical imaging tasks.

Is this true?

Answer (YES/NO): NO